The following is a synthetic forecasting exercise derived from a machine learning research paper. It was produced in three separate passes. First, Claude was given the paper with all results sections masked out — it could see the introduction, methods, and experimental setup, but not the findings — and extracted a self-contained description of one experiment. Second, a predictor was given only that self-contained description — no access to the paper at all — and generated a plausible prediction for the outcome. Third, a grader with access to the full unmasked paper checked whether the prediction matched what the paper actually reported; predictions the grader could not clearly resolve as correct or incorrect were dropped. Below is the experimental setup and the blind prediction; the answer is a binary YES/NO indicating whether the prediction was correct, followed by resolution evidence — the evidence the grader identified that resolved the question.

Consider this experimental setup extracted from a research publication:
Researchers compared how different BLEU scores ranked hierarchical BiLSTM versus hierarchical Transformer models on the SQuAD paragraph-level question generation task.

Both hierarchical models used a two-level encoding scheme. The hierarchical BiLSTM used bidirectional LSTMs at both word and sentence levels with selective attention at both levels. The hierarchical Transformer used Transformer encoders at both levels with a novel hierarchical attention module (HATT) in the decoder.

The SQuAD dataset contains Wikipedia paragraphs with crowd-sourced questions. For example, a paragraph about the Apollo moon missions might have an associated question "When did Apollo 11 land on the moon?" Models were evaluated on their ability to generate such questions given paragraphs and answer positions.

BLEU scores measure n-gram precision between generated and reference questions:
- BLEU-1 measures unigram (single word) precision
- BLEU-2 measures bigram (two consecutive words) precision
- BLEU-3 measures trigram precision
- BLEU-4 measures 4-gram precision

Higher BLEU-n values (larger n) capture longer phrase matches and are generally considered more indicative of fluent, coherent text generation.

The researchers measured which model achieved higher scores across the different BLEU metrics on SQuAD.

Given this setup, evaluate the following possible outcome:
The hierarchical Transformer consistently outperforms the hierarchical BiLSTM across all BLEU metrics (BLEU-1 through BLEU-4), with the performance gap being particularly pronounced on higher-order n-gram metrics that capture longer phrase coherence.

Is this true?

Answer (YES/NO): NO